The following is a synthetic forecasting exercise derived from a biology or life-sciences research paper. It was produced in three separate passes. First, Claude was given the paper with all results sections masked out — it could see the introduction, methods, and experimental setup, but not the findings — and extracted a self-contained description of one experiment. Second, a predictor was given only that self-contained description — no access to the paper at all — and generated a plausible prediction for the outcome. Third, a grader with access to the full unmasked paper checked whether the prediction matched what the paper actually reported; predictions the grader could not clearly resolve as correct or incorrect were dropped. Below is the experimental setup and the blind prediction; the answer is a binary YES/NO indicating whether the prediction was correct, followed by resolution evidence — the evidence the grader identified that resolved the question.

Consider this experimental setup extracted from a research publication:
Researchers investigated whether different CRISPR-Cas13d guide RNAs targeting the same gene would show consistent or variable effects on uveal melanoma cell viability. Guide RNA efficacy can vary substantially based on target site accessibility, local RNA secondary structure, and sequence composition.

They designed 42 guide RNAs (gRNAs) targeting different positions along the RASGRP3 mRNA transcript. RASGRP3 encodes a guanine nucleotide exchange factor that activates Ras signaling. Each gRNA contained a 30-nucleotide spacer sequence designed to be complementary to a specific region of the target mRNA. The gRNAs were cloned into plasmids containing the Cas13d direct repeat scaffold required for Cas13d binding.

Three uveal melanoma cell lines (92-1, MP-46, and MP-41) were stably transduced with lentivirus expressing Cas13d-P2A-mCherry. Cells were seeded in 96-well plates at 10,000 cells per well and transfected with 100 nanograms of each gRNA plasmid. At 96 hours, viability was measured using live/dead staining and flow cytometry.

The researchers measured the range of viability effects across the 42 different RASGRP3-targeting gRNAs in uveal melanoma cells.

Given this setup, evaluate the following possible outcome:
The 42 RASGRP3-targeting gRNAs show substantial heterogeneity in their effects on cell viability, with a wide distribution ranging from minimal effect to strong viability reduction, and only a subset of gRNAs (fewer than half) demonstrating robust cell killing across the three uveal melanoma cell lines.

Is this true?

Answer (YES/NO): YES